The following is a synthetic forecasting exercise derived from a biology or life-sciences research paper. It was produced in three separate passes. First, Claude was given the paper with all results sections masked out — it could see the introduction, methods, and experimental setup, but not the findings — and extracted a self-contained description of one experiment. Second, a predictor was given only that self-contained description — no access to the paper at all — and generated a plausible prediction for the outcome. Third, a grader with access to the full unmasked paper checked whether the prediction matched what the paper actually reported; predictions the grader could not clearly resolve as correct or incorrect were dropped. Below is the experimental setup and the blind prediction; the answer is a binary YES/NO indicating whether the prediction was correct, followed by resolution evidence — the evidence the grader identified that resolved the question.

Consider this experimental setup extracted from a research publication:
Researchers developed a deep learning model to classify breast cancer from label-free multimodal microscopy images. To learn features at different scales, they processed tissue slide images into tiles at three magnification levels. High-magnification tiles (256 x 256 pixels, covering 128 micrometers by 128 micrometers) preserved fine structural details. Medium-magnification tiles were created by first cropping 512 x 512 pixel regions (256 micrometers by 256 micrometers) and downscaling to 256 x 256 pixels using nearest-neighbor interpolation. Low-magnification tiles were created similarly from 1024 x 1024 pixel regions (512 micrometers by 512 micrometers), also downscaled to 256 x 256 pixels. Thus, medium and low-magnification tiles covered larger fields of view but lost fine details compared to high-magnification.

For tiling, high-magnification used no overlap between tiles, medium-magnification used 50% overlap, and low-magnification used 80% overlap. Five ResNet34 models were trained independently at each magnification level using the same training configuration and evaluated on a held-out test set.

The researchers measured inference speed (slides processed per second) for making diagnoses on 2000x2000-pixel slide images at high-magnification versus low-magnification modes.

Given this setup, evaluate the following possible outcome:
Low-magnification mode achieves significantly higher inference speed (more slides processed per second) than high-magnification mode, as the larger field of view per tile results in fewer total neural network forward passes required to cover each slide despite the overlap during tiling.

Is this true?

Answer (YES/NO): NO